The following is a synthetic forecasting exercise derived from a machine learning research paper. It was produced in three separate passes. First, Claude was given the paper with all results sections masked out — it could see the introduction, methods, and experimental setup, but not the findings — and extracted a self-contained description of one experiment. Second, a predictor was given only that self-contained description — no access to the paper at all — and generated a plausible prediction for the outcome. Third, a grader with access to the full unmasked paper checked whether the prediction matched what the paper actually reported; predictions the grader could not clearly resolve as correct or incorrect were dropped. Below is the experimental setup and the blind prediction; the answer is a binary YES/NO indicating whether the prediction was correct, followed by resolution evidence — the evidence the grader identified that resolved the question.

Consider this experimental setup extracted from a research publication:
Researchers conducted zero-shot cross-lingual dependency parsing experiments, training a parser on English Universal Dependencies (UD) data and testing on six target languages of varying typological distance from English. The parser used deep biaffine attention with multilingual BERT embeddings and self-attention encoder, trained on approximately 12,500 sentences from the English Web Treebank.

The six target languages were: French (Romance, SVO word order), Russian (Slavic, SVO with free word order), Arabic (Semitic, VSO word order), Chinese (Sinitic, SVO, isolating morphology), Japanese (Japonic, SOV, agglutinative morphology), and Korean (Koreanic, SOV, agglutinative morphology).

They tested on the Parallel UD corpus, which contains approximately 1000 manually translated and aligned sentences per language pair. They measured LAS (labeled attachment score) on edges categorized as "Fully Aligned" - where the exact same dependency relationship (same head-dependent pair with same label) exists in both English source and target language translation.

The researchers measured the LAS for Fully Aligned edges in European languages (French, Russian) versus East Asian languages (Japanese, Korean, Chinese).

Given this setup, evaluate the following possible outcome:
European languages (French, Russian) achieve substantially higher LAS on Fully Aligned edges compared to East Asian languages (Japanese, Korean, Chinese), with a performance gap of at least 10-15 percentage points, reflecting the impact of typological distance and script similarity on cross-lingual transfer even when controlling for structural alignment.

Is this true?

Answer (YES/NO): YES